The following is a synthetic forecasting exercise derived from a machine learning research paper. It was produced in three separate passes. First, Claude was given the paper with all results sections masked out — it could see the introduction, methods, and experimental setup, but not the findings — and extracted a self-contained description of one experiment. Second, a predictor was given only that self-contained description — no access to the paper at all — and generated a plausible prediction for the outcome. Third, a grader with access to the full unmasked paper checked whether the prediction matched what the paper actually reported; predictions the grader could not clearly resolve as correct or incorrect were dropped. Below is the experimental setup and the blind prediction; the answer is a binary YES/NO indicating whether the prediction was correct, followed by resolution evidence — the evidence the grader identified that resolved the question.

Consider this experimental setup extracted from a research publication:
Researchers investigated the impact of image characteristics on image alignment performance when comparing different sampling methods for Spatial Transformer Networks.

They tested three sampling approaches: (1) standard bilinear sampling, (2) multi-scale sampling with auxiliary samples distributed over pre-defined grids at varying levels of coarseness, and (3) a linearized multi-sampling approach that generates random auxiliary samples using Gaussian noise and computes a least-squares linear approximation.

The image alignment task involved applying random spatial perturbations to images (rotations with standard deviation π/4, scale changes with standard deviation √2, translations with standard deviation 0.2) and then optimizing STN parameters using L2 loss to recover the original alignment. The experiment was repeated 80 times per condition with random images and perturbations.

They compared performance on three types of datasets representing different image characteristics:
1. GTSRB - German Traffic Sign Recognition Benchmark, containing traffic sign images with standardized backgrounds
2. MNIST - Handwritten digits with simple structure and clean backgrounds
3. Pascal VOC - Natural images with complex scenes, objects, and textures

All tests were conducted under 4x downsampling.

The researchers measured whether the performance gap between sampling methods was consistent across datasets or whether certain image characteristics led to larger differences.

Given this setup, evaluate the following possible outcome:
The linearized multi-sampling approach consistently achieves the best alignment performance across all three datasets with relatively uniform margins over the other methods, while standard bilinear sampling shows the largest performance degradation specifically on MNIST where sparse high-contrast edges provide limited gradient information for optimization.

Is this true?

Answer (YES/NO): NO